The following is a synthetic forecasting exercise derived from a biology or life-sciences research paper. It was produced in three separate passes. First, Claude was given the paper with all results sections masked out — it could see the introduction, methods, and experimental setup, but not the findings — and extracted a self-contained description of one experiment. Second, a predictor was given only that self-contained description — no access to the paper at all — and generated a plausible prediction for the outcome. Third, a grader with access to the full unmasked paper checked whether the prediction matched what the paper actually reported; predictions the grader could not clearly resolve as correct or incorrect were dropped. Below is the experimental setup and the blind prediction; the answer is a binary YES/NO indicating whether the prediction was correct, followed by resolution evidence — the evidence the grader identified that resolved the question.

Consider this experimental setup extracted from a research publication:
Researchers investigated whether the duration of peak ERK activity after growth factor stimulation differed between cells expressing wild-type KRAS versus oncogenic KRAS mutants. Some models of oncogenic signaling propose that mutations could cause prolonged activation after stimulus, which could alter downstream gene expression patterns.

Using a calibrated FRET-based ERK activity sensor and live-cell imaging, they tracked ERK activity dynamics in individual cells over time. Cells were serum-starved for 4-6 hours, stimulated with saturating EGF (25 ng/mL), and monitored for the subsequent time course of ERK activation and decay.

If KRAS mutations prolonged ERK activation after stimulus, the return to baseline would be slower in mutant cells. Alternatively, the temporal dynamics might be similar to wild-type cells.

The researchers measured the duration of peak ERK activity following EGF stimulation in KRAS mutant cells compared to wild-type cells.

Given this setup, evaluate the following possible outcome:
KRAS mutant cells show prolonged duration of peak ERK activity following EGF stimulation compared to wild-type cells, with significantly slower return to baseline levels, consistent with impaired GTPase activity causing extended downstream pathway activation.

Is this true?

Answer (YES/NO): NO